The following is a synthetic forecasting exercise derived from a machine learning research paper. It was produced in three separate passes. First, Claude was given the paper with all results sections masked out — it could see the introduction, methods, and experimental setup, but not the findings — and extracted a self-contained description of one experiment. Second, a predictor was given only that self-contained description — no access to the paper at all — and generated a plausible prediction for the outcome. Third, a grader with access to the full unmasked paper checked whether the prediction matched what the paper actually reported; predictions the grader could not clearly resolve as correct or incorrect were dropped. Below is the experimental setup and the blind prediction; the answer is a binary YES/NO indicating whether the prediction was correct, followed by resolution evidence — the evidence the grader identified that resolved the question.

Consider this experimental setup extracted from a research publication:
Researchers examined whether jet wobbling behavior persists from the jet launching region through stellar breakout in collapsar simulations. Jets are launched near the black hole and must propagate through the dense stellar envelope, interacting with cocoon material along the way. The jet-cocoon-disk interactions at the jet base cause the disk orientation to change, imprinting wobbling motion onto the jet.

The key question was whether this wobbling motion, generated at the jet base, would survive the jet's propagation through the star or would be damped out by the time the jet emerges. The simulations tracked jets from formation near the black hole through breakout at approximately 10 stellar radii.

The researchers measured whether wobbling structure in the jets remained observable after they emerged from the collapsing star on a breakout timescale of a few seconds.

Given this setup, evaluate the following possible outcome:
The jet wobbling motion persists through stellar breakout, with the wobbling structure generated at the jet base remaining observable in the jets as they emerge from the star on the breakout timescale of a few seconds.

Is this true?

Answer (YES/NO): YES